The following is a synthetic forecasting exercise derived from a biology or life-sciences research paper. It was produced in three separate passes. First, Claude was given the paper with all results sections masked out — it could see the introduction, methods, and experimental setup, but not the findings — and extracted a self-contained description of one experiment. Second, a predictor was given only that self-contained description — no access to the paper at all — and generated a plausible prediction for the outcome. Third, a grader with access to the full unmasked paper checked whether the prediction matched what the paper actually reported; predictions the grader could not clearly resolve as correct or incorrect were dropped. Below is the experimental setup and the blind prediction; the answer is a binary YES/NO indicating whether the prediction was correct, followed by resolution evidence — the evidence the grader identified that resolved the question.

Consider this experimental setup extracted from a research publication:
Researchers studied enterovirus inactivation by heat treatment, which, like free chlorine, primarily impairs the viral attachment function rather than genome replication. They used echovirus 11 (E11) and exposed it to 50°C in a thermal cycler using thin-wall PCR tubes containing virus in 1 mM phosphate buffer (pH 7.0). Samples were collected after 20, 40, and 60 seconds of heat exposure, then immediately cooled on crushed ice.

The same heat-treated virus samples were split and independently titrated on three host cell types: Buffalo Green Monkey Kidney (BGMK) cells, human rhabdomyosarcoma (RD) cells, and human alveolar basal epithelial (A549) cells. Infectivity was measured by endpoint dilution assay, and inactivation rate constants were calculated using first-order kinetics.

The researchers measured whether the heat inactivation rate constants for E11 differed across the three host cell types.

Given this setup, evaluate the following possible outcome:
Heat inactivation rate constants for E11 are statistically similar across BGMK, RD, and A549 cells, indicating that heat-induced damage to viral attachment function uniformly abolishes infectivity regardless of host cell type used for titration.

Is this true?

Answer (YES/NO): YES